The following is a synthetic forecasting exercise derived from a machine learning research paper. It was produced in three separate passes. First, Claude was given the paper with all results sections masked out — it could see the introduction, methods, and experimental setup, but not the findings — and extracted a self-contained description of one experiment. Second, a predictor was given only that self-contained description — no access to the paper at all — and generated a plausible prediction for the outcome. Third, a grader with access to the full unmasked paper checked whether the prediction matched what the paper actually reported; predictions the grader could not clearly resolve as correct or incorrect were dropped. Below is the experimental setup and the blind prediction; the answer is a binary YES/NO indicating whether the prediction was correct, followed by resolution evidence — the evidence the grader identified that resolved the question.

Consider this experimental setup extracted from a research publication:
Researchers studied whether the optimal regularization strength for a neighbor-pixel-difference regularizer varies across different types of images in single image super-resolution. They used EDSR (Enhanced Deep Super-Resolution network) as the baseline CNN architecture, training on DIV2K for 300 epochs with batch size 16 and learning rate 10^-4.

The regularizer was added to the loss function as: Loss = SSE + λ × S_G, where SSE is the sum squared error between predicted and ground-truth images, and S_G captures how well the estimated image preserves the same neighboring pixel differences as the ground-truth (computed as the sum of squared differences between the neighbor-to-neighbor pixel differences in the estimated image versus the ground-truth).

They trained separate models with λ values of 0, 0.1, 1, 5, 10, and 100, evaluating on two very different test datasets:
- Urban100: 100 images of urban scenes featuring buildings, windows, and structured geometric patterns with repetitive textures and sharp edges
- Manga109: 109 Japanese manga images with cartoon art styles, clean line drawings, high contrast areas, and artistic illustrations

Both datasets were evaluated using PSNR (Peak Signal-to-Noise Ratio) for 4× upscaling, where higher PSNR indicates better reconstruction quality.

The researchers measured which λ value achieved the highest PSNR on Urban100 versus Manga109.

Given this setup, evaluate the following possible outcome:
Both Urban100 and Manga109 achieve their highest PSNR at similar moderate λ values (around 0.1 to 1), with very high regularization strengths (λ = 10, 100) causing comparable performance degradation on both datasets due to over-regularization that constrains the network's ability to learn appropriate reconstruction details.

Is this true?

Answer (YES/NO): NO